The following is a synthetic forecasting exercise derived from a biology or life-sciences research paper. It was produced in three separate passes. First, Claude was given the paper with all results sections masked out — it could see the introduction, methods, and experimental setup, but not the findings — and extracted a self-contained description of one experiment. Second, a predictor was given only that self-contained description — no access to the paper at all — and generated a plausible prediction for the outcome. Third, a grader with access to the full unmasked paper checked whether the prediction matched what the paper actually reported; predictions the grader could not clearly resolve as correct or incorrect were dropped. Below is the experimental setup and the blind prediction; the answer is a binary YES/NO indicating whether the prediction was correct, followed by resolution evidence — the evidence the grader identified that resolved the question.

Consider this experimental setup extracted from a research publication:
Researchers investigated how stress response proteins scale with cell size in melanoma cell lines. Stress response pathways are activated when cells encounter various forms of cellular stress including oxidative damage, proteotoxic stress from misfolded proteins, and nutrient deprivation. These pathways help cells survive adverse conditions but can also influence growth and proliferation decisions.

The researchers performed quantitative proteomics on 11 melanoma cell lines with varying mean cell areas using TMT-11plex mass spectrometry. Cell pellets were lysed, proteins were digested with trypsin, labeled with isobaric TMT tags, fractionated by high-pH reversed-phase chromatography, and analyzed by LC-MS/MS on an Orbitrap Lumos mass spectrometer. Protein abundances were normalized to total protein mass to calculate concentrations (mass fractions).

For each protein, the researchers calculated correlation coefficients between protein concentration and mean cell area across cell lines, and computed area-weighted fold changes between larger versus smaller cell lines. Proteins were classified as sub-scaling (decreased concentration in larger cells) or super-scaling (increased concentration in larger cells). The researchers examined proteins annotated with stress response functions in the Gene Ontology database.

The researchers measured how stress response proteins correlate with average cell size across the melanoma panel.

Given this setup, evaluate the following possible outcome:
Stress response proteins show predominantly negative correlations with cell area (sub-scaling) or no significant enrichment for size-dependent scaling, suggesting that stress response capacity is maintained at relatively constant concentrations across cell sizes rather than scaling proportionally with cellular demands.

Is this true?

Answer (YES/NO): NO